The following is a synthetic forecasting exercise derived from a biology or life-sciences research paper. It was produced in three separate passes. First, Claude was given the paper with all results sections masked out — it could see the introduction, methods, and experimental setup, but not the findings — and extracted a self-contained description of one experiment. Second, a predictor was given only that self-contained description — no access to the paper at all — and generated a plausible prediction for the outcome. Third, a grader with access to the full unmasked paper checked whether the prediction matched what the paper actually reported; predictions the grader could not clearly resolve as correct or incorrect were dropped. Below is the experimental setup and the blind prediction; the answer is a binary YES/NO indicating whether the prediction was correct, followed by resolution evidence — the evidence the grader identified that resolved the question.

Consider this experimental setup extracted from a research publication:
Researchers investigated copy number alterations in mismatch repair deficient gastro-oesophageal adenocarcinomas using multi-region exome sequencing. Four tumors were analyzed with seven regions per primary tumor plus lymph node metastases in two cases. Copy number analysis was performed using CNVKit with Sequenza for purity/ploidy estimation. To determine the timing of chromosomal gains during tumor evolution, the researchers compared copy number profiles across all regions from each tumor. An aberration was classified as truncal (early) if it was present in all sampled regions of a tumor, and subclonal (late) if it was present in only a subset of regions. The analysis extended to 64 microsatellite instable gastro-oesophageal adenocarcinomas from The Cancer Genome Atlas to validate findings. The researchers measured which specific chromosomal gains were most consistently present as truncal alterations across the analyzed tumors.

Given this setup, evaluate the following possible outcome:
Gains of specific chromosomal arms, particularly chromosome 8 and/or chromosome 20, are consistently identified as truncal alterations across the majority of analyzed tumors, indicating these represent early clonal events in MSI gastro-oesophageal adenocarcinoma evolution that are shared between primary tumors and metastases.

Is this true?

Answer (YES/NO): YES